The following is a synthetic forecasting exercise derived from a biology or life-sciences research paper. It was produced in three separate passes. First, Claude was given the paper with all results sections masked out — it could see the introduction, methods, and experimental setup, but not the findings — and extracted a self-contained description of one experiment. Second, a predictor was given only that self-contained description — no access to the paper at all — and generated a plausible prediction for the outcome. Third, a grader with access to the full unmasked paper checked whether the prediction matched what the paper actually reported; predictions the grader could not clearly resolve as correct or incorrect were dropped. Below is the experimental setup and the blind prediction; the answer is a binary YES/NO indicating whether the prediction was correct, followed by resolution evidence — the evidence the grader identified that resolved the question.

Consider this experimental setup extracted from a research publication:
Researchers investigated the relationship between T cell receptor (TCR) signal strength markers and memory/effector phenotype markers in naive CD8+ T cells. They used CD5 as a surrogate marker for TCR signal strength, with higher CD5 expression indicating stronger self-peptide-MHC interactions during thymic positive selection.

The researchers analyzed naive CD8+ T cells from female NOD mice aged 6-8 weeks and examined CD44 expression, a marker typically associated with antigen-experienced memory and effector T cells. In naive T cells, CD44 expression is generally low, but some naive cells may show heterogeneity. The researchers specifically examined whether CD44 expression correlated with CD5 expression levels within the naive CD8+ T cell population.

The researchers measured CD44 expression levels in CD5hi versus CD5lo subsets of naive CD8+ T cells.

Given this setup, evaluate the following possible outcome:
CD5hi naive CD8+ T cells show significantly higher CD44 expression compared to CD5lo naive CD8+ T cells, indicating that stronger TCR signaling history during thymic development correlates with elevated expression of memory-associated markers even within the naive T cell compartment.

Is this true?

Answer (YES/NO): YES